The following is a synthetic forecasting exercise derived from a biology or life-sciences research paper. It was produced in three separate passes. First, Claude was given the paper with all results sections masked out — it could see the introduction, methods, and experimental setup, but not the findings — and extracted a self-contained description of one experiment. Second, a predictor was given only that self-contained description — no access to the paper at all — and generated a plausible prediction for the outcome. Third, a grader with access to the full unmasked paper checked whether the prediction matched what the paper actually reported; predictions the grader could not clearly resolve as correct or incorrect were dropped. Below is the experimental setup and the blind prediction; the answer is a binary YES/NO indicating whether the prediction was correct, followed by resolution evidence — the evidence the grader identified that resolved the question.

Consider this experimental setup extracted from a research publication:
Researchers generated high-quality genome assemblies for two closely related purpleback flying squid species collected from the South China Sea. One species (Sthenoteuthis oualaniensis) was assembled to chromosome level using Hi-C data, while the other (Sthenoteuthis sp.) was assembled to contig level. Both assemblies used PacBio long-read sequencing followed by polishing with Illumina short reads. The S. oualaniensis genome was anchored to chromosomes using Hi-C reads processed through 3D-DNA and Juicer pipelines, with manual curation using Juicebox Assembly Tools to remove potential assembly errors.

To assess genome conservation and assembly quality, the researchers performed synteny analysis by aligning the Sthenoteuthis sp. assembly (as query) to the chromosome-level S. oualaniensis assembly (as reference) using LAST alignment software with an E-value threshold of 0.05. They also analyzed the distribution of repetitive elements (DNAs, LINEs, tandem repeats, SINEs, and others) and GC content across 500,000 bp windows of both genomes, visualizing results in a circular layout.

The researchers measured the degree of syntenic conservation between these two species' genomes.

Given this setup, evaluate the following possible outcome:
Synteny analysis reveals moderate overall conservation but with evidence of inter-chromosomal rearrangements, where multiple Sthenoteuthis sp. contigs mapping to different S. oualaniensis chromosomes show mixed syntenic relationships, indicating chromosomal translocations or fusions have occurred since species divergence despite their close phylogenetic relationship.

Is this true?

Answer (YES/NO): NO